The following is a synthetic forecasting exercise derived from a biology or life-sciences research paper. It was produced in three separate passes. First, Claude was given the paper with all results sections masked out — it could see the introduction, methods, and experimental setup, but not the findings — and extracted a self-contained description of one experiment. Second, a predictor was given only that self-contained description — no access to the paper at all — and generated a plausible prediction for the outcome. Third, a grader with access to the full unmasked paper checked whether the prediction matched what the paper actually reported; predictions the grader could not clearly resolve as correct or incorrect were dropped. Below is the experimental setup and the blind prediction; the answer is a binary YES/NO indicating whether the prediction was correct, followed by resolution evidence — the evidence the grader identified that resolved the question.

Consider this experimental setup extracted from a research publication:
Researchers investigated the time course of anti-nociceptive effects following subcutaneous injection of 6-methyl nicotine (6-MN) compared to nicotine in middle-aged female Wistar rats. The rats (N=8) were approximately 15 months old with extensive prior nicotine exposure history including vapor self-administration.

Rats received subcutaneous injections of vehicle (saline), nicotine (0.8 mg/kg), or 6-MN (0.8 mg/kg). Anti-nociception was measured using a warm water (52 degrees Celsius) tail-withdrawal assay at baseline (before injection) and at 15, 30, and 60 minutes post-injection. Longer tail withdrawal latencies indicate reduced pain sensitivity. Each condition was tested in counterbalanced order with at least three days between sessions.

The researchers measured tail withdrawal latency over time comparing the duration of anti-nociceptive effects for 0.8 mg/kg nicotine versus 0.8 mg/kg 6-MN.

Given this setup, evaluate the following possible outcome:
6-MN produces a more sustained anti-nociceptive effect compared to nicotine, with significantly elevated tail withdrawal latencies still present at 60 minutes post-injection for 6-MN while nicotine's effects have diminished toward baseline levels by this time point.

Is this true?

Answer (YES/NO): NO